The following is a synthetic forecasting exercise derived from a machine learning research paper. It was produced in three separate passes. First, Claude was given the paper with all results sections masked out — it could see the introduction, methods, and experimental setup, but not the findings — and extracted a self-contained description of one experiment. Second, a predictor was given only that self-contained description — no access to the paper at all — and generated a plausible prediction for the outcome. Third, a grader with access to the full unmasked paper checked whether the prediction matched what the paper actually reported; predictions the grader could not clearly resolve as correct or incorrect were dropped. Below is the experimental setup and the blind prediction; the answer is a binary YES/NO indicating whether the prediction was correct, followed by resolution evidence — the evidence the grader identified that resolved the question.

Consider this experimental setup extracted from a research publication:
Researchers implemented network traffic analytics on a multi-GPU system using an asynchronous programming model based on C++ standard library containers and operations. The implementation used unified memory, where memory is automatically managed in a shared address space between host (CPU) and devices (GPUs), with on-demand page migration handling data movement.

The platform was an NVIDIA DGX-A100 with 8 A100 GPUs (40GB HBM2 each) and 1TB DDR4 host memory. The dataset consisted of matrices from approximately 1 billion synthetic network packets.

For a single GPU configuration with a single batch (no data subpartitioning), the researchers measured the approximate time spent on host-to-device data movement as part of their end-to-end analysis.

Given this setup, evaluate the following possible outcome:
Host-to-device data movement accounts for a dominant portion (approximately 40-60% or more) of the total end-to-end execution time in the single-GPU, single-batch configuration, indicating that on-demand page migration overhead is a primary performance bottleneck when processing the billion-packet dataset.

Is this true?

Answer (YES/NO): YES